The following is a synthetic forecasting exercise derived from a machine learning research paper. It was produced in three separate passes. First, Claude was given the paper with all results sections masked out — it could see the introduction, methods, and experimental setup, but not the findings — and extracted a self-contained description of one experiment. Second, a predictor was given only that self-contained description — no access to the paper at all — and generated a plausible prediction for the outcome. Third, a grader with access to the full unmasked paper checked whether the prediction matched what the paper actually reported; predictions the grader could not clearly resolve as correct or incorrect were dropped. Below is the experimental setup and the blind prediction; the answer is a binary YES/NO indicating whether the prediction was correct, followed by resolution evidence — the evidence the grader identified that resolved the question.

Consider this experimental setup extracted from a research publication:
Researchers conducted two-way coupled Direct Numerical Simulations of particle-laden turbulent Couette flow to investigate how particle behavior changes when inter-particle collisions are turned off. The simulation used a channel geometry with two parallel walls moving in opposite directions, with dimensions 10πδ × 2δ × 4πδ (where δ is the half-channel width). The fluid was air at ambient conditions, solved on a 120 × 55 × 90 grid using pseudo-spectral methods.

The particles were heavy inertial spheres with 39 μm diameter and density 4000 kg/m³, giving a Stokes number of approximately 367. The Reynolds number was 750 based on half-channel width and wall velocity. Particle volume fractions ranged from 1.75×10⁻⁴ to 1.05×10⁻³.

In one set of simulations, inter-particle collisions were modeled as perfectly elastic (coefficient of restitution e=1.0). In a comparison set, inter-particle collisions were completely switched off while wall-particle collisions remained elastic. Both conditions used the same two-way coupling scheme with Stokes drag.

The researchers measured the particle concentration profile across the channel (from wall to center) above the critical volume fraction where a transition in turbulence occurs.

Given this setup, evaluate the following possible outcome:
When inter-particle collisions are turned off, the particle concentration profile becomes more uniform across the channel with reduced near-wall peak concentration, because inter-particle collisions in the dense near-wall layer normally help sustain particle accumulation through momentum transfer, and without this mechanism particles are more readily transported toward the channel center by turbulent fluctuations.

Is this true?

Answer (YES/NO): NO